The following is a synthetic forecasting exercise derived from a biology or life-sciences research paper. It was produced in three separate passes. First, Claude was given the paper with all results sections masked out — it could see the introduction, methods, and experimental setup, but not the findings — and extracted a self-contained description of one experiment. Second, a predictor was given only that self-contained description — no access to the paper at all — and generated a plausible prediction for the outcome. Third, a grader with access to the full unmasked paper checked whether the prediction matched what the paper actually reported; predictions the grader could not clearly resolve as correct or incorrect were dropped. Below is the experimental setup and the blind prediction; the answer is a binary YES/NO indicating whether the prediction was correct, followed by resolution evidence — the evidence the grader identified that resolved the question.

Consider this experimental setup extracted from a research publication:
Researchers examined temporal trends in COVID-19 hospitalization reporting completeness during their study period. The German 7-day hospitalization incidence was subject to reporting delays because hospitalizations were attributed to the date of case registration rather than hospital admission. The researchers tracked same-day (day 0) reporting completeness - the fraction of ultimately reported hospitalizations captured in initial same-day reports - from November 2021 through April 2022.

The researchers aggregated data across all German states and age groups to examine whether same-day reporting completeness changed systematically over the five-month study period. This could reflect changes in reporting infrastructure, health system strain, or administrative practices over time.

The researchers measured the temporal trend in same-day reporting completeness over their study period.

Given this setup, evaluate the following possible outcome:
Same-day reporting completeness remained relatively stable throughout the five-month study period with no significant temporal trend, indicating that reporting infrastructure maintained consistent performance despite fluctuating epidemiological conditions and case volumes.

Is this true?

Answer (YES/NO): NO